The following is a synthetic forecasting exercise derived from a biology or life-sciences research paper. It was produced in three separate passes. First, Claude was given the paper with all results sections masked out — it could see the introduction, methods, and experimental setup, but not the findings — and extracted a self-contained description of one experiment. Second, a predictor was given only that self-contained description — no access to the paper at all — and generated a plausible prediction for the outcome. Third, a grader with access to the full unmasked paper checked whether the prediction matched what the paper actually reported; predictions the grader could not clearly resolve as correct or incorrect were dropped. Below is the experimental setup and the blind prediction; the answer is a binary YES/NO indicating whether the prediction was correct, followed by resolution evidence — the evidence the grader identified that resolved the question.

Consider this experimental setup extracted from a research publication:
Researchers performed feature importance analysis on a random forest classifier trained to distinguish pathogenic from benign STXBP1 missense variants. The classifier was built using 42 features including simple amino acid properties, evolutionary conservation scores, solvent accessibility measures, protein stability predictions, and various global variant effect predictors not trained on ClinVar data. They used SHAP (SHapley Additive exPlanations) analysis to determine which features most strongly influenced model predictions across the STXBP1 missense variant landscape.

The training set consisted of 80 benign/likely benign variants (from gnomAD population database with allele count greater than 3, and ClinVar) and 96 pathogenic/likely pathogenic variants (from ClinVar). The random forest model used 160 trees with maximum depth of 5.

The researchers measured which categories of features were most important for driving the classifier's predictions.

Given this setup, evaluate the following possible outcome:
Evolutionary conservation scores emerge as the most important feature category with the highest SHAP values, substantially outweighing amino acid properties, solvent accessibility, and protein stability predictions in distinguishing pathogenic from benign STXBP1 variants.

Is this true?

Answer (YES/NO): NO